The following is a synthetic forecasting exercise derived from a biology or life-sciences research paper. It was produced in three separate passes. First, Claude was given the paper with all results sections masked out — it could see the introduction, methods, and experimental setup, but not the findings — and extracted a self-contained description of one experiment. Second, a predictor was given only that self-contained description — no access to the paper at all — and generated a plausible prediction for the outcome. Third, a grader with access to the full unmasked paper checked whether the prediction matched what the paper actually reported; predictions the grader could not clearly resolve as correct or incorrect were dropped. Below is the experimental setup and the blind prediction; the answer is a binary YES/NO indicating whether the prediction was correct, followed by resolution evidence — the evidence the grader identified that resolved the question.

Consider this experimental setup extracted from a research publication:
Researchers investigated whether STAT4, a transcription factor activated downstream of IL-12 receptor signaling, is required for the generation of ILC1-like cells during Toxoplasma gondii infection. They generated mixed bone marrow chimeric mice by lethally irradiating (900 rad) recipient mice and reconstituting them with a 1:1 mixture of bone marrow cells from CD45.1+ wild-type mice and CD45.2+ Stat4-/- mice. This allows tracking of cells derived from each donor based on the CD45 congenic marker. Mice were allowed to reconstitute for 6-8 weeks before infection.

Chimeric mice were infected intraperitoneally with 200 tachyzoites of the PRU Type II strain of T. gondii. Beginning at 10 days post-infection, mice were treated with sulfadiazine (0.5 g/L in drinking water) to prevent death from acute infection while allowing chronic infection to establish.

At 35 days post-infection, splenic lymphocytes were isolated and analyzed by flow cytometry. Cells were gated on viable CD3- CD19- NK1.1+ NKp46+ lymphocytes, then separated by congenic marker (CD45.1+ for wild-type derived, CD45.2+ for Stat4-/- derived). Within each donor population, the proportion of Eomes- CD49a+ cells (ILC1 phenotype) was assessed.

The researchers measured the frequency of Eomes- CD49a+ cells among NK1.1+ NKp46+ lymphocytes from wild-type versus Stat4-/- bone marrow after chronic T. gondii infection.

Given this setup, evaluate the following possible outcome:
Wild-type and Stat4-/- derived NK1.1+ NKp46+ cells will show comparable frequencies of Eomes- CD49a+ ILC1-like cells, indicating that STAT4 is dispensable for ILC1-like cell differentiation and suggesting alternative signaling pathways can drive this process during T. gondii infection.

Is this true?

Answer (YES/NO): NO